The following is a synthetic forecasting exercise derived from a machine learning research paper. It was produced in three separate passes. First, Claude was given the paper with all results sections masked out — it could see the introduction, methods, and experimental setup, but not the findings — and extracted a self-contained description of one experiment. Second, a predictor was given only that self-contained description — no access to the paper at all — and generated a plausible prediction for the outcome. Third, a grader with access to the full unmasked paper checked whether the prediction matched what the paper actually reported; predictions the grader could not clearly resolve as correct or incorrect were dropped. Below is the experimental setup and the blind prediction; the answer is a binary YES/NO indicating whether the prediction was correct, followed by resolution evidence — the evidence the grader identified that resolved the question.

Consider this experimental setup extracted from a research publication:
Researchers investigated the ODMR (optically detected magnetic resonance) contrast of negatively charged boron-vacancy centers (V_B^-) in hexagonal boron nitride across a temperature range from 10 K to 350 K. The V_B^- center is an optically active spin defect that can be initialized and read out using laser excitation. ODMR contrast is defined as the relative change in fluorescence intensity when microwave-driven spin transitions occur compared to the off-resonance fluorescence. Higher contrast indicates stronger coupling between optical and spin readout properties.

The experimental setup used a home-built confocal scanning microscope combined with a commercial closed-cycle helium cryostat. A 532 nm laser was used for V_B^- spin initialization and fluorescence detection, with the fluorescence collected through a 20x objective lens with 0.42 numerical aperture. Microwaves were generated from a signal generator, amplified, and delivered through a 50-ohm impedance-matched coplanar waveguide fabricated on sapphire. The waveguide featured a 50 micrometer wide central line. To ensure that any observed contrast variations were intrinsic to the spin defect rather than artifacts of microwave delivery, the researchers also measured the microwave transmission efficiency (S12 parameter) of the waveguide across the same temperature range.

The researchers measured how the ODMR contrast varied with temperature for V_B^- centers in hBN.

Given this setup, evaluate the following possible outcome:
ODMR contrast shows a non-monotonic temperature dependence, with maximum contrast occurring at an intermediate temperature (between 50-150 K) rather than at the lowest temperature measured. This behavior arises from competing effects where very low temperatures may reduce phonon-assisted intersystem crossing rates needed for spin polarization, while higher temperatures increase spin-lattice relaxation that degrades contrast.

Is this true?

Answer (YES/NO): NO